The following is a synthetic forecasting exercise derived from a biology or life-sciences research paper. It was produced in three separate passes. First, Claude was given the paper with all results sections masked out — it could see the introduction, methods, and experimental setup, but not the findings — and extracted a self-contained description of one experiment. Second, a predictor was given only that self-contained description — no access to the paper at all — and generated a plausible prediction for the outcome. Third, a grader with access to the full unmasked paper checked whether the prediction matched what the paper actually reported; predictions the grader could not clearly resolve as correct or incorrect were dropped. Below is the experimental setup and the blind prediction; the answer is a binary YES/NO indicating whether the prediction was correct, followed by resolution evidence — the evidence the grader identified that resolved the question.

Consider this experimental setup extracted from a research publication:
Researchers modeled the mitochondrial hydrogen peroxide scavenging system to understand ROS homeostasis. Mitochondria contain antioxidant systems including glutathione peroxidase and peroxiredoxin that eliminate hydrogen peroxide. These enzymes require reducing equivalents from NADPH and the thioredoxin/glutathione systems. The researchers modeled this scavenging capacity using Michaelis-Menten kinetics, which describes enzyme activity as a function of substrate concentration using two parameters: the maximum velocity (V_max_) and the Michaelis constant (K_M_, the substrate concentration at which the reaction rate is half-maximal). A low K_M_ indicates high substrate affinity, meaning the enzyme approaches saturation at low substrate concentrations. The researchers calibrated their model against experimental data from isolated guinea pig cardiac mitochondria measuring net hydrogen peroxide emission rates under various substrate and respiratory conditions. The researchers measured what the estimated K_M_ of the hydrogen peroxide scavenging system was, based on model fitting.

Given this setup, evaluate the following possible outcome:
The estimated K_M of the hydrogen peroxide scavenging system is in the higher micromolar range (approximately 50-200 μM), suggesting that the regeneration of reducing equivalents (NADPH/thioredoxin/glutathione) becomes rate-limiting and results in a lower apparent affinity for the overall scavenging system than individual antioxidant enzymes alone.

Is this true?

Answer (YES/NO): NO